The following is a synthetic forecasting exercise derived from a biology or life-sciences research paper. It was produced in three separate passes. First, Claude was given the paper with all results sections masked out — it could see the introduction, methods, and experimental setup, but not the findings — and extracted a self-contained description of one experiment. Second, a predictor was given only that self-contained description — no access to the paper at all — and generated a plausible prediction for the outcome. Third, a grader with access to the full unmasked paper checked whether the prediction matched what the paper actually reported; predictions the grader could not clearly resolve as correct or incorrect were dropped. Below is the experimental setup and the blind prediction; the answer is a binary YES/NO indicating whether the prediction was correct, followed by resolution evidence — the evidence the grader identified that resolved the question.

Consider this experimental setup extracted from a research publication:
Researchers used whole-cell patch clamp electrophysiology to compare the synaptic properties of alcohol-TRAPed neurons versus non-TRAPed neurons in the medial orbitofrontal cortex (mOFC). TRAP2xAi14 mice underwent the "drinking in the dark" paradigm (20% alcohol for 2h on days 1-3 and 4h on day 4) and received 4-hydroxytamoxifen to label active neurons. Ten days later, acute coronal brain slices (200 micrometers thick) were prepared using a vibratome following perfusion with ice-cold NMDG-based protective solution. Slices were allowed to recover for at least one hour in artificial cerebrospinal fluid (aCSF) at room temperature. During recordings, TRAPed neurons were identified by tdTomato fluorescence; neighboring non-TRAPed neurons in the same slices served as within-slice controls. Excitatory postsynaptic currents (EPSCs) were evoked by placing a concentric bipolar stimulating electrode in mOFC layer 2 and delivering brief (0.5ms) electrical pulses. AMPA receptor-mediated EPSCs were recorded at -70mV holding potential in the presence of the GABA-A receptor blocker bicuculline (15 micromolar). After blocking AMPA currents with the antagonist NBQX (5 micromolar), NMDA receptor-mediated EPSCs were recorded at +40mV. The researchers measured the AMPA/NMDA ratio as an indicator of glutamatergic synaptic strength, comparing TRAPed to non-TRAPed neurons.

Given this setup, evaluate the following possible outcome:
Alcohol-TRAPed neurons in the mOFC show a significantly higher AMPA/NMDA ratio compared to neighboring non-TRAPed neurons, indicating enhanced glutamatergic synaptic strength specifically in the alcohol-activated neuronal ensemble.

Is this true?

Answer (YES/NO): NO